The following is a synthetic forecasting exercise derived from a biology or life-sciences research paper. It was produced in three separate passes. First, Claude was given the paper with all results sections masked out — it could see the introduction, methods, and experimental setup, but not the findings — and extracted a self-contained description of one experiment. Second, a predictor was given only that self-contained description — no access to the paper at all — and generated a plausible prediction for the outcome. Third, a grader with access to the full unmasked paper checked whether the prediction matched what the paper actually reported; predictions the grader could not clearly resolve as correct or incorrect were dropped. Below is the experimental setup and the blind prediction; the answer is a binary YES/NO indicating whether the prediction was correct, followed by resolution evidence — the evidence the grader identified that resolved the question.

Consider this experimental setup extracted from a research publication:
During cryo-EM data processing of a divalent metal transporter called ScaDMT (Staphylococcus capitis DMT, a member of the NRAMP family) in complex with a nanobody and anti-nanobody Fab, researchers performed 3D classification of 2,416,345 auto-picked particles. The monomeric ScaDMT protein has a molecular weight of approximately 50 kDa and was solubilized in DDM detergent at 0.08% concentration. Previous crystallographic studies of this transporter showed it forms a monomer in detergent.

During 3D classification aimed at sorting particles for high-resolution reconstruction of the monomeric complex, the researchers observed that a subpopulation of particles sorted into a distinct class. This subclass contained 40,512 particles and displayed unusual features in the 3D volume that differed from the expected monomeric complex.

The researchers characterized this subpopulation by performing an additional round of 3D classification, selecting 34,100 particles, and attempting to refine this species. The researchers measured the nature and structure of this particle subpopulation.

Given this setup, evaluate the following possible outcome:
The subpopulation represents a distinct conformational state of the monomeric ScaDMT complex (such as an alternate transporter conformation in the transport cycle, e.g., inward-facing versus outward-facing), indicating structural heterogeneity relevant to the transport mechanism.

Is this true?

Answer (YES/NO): NO